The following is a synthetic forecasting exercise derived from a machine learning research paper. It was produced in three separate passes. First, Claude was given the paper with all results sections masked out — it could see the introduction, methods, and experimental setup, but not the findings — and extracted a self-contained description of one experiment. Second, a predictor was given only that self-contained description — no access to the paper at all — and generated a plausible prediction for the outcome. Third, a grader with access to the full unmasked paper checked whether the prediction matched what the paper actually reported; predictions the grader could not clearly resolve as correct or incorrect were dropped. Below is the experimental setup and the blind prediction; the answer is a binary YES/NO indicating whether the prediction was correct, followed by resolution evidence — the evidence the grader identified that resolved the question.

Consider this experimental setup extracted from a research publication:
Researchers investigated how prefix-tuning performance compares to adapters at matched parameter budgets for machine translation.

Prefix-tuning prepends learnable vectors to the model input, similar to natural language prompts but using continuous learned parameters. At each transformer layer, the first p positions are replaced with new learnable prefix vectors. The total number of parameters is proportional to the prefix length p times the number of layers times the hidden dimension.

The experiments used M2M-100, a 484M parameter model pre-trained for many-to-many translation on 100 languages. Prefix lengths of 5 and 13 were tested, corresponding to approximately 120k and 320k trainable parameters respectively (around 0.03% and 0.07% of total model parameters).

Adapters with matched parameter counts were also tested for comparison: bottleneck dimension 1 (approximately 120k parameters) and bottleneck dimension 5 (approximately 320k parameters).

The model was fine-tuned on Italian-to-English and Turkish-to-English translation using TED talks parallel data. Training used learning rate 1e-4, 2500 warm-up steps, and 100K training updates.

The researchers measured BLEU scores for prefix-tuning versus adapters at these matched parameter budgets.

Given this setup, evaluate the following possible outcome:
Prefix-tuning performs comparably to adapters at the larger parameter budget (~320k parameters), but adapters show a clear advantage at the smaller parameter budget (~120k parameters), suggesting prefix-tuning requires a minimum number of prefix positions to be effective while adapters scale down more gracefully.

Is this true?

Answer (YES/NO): NO